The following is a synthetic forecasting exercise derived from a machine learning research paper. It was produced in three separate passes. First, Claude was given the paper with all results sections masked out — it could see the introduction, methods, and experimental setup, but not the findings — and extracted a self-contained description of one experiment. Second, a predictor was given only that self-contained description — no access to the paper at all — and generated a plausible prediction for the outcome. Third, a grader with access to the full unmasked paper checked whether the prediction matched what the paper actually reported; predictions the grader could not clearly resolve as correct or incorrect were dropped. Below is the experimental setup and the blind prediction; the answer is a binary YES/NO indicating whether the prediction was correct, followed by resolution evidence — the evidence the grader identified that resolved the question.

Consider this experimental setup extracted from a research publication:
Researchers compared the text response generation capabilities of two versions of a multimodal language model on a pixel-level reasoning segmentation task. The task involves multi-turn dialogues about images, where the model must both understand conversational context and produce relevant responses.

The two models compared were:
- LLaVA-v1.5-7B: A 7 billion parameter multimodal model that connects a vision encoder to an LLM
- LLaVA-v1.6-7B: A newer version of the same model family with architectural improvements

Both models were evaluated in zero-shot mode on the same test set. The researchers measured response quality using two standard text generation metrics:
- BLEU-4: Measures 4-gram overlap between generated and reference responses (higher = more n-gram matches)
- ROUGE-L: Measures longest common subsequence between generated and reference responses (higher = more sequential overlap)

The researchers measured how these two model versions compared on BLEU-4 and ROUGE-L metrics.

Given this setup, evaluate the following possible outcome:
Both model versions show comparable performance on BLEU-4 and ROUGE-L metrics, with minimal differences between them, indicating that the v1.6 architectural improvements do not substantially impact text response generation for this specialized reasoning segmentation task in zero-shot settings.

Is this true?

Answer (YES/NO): NO